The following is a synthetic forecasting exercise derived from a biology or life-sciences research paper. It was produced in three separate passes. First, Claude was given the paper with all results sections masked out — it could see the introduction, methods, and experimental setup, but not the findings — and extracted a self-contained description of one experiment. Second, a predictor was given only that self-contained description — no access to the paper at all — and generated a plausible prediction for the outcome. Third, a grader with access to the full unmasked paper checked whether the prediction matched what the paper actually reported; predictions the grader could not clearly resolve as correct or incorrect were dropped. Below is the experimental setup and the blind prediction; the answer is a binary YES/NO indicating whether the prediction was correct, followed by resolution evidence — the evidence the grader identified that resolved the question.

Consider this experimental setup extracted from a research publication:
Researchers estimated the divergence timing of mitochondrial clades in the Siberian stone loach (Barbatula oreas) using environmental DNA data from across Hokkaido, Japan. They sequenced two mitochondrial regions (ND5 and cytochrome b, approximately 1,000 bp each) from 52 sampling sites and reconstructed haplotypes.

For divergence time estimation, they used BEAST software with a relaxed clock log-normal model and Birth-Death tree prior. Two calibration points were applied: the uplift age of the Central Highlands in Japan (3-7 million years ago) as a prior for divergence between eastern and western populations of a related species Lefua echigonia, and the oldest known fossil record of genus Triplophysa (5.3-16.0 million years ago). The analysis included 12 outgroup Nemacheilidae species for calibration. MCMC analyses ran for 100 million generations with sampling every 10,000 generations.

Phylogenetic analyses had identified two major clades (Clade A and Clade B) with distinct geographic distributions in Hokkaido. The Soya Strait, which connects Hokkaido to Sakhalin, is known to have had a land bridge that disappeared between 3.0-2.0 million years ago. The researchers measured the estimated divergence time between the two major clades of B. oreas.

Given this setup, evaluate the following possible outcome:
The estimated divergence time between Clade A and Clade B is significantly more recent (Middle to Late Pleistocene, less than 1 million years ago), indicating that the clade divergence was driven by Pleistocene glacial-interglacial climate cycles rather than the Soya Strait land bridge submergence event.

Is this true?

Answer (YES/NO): NO